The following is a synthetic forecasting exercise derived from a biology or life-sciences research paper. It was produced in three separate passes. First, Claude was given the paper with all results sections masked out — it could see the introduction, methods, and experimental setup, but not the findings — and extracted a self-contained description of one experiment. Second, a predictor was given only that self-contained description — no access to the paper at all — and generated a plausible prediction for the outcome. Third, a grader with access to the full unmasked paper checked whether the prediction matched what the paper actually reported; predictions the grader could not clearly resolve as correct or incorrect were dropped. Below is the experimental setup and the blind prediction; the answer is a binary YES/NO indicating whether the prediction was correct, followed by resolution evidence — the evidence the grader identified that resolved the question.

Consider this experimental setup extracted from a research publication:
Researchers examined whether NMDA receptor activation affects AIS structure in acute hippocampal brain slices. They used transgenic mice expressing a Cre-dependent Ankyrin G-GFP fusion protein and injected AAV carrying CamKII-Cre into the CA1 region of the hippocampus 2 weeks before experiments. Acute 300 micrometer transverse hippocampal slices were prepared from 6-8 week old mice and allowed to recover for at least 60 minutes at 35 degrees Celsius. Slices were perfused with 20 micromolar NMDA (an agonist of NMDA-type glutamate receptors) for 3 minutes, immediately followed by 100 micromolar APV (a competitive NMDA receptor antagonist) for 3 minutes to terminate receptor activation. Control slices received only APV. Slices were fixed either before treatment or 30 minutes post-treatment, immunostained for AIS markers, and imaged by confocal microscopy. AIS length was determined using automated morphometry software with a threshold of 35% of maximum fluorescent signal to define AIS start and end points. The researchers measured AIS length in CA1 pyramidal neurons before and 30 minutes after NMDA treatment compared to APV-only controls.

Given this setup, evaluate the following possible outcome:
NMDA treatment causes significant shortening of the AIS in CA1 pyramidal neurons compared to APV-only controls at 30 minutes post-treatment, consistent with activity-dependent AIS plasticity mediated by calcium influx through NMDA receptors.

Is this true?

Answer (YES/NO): YES